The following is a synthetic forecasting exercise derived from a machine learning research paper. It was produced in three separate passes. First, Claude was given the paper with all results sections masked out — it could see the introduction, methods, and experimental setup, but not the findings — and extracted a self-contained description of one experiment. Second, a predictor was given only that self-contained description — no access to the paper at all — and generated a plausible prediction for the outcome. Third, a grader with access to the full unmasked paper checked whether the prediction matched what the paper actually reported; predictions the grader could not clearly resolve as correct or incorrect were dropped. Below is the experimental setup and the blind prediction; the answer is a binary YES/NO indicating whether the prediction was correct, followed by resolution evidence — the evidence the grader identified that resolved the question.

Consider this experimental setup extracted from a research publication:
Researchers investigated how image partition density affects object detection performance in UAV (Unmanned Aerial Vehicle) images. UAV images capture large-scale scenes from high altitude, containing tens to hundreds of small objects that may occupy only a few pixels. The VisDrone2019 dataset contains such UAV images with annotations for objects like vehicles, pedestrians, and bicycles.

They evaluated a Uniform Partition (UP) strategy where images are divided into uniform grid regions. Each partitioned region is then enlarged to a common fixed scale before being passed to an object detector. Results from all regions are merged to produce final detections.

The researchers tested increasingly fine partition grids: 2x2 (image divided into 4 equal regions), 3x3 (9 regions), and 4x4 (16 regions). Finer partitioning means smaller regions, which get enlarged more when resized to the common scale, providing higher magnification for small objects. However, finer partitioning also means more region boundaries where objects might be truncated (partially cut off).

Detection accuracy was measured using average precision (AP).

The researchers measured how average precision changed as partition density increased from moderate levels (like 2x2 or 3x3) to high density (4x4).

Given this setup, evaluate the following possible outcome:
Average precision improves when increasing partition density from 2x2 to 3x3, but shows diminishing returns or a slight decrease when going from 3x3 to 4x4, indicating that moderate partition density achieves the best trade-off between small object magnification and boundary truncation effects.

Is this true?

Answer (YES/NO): NO